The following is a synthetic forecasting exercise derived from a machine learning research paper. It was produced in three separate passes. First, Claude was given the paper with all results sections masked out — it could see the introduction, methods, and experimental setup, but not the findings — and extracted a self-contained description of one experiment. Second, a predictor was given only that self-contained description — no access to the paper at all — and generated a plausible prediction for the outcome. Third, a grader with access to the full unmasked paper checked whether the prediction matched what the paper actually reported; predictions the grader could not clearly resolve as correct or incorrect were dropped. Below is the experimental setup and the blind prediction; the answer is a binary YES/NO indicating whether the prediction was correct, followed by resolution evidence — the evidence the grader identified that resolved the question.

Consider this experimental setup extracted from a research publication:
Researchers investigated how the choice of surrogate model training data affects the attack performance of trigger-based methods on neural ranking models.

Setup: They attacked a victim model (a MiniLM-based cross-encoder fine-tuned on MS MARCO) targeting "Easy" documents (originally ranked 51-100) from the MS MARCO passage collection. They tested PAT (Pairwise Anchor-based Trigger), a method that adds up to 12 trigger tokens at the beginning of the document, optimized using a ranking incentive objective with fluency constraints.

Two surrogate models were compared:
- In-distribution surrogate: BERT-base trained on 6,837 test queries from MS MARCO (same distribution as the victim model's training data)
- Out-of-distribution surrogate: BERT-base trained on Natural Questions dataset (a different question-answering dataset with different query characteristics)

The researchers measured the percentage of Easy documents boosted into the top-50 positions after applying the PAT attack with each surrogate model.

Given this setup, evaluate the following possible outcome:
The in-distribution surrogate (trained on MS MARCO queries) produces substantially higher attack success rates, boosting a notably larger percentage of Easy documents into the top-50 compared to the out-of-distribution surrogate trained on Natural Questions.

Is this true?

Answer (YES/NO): YES